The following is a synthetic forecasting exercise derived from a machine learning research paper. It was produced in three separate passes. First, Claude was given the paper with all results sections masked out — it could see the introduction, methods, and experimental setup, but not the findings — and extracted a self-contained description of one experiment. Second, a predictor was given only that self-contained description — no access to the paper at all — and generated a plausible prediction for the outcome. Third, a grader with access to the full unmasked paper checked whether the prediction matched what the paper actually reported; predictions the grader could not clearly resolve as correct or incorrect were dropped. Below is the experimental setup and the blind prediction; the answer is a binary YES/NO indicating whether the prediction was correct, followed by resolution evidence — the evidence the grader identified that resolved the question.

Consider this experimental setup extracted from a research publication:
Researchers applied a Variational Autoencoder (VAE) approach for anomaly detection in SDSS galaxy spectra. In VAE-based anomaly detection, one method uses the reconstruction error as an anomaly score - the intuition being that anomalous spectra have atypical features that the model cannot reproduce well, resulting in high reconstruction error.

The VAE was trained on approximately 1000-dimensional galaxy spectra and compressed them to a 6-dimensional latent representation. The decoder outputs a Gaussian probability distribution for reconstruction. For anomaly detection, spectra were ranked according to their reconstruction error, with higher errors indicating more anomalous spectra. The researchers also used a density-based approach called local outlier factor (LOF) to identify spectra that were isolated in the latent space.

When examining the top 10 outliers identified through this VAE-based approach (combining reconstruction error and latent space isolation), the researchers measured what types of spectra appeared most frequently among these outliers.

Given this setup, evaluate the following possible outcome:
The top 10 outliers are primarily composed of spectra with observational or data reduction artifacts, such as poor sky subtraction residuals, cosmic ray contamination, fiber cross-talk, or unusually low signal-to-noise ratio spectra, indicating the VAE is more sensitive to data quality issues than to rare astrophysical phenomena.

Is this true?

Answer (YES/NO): YES